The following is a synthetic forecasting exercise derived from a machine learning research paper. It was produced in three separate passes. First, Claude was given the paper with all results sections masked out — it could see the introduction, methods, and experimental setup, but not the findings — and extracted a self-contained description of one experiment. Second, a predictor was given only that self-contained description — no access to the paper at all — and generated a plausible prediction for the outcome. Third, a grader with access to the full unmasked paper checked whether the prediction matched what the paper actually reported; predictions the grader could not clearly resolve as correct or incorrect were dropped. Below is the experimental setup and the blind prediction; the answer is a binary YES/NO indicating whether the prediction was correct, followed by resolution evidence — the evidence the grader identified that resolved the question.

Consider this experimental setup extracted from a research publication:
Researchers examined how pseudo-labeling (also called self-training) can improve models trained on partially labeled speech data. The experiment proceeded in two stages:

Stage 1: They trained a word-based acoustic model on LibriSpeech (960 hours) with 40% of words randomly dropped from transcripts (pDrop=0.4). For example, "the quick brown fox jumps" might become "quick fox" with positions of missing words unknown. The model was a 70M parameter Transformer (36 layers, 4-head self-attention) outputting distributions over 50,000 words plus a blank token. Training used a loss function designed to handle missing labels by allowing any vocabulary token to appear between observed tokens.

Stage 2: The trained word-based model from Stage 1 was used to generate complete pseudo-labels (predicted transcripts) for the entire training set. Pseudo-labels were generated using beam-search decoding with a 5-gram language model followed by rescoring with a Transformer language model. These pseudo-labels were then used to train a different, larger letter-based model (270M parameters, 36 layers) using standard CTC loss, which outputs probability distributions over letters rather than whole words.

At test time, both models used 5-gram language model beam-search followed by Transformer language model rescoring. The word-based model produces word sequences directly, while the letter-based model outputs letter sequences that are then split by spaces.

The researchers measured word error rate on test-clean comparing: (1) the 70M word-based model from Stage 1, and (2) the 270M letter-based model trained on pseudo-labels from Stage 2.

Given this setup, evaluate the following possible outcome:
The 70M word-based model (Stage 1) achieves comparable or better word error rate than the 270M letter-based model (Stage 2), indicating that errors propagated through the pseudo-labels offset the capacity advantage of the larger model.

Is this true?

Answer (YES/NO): NO